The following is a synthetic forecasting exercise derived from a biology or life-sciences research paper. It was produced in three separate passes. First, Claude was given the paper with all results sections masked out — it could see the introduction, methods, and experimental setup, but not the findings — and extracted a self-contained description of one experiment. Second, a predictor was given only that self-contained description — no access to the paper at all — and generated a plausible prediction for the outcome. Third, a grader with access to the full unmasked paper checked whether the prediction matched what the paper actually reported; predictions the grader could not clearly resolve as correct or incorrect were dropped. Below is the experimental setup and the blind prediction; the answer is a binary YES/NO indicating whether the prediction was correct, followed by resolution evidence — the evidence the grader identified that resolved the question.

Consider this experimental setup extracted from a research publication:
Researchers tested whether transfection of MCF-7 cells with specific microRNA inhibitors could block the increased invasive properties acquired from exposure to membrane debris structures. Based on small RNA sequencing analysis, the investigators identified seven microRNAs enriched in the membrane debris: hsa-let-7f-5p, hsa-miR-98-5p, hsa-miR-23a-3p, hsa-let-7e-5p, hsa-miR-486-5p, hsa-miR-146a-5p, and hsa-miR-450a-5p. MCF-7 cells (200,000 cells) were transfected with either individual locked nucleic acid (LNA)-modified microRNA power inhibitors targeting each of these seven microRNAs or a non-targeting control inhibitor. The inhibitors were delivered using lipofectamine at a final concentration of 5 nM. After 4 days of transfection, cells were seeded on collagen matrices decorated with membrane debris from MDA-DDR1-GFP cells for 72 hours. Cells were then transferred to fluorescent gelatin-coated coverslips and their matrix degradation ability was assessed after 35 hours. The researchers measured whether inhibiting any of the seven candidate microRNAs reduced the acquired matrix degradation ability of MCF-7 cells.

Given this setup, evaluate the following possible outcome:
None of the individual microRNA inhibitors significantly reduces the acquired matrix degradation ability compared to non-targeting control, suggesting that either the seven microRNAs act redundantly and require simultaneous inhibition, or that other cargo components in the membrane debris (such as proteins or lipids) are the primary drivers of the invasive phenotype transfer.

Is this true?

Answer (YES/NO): NO